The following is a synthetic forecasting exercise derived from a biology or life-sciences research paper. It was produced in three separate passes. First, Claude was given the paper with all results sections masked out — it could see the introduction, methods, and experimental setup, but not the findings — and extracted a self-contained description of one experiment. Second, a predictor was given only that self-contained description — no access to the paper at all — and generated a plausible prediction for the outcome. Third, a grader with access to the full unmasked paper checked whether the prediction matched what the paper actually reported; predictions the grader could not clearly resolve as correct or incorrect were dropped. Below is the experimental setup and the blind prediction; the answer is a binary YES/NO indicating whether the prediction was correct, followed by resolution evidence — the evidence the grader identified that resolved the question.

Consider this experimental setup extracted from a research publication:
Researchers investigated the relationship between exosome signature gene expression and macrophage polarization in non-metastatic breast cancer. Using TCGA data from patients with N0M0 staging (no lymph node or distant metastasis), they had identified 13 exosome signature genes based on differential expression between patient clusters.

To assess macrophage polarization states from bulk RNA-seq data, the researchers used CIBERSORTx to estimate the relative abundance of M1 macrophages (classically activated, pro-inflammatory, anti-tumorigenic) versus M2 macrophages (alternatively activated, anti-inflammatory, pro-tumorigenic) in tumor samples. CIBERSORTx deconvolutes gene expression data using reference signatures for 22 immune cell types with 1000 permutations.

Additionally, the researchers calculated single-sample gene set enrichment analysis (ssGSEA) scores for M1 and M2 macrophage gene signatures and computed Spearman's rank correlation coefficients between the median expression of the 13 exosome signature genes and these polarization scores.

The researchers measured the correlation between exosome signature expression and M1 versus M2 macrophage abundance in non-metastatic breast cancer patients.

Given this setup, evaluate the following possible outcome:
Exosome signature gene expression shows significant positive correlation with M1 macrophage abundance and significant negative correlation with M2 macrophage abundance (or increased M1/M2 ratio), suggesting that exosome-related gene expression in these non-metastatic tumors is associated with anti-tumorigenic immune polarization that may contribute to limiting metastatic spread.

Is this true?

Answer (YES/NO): YES